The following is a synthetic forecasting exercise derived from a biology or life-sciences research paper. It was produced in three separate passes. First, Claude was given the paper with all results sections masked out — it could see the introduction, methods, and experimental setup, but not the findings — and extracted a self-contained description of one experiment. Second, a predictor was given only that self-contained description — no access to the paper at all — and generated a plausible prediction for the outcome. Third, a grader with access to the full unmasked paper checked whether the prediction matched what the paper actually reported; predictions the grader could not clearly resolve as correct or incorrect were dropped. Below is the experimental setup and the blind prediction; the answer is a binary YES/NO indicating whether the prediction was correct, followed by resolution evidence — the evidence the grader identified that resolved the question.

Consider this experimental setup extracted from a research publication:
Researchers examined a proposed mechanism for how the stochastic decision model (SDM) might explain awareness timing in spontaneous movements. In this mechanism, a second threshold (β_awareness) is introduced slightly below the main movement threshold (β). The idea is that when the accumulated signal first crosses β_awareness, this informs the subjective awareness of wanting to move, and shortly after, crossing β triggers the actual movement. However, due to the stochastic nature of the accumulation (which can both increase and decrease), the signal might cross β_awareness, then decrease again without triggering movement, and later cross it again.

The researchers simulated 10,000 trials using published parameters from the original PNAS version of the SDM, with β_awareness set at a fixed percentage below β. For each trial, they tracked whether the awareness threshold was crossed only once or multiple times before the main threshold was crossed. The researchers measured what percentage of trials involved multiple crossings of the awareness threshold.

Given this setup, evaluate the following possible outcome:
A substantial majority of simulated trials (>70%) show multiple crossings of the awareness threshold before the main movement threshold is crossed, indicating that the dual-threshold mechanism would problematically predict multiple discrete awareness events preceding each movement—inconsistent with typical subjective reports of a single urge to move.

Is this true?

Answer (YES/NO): YES